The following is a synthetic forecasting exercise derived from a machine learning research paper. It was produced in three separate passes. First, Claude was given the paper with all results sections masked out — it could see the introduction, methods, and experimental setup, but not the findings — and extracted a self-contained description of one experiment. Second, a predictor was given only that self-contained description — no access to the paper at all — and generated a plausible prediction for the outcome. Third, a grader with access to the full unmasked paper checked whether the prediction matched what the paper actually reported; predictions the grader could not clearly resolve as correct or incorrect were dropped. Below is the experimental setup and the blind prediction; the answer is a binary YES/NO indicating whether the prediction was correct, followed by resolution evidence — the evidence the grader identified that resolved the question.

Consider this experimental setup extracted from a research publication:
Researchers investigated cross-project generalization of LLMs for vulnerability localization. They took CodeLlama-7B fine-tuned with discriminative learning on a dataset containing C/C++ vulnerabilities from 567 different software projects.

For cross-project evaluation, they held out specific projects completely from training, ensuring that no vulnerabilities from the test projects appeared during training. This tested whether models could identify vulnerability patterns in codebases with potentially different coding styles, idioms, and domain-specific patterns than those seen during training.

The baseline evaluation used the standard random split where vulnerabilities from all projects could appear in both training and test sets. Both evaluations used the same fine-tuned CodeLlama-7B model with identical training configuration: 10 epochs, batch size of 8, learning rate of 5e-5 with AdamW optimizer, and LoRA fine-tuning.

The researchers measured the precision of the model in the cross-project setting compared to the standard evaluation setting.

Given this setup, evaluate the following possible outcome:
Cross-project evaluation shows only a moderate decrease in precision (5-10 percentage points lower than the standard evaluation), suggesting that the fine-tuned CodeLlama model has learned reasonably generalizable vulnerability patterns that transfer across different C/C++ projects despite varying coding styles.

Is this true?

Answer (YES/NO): YES